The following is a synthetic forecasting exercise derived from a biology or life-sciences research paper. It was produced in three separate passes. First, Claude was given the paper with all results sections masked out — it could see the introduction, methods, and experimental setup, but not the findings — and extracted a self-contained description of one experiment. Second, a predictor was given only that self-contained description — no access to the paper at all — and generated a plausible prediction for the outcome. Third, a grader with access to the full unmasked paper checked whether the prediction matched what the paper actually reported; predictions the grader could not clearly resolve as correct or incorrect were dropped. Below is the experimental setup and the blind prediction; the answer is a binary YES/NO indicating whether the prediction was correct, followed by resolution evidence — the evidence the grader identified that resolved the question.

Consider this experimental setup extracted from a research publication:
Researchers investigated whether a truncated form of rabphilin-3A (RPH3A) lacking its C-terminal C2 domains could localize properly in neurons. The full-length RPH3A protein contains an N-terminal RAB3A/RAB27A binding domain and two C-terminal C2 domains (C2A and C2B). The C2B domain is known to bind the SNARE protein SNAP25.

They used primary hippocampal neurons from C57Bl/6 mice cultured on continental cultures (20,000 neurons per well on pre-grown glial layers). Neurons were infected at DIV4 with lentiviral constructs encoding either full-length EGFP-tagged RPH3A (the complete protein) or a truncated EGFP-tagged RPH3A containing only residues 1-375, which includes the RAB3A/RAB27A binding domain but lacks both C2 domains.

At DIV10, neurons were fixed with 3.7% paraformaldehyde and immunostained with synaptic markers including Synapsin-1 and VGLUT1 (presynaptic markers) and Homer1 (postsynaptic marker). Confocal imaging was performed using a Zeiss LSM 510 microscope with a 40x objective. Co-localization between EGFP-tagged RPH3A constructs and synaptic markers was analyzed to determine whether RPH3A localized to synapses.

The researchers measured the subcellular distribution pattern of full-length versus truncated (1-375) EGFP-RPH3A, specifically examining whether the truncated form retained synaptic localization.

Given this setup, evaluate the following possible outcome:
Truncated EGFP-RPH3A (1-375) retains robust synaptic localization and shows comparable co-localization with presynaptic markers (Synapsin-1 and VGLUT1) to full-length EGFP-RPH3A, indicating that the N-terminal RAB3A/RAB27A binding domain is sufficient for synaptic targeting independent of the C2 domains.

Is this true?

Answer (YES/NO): YES